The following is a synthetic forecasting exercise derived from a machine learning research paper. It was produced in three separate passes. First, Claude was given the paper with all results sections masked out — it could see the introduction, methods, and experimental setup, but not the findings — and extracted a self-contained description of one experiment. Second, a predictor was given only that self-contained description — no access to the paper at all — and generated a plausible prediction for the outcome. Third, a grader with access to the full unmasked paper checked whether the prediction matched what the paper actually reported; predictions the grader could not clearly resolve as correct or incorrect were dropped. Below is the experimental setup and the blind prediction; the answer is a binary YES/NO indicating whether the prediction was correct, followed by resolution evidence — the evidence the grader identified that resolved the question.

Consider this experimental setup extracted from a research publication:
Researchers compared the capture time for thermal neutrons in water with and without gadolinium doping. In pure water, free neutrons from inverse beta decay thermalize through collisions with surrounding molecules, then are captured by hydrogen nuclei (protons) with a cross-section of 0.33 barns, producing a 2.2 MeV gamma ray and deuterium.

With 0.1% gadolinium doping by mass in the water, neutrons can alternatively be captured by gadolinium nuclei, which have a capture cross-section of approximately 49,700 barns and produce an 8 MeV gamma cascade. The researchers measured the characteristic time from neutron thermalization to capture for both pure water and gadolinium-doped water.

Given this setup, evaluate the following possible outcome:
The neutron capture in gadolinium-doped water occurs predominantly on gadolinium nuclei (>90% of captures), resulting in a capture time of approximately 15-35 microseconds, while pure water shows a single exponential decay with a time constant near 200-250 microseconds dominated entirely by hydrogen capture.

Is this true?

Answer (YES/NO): NO